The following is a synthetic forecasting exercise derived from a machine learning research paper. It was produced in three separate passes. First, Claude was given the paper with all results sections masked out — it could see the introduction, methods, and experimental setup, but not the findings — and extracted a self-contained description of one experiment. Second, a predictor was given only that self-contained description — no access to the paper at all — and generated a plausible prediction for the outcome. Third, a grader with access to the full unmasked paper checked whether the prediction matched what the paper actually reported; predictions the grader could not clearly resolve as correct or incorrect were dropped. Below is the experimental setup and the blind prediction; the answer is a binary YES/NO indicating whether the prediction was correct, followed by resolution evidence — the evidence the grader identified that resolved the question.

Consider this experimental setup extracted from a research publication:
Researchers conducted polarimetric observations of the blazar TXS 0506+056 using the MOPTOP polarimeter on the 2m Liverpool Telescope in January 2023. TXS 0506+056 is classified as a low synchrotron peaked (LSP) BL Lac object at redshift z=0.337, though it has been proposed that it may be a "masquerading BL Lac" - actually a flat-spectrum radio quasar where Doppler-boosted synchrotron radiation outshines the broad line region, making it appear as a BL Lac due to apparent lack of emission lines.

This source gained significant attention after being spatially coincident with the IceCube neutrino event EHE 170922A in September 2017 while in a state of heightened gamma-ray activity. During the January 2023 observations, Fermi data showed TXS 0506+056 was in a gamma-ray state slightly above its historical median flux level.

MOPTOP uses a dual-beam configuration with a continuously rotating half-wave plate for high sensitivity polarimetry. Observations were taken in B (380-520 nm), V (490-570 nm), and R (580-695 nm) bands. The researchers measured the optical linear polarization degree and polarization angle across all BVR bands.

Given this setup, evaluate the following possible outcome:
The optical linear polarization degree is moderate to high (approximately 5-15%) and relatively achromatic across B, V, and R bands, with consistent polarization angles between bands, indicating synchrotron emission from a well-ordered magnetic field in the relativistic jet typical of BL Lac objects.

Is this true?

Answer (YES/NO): NO